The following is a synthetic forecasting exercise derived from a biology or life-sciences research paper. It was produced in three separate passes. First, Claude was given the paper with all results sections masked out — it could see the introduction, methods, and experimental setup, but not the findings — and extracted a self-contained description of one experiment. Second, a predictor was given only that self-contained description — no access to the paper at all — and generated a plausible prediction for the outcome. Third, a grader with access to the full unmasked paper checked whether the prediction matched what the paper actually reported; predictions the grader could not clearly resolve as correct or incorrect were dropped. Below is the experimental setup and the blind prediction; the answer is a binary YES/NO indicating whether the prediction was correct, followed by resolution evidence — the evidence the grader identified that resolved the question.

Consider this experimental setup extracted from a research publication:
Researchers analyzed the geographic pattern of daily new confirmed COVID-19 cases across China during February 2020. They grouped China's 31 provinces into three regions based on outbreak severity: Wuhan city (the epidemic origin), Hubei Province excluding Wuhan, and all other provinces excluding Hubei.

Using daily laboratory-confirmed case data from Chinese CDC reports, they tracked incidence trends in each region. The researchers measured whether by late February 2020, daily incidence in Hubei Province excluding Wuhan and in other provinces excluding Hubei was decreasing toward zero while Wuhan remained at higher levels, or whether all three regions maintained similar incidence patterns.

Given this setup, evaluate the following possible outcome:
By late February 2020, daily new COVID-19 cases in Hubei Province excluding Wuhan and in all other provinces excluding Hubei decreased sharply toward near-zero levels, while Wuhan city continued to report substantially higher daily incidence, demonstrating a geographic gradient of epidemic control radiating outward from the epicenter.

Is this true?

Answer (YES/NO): YES